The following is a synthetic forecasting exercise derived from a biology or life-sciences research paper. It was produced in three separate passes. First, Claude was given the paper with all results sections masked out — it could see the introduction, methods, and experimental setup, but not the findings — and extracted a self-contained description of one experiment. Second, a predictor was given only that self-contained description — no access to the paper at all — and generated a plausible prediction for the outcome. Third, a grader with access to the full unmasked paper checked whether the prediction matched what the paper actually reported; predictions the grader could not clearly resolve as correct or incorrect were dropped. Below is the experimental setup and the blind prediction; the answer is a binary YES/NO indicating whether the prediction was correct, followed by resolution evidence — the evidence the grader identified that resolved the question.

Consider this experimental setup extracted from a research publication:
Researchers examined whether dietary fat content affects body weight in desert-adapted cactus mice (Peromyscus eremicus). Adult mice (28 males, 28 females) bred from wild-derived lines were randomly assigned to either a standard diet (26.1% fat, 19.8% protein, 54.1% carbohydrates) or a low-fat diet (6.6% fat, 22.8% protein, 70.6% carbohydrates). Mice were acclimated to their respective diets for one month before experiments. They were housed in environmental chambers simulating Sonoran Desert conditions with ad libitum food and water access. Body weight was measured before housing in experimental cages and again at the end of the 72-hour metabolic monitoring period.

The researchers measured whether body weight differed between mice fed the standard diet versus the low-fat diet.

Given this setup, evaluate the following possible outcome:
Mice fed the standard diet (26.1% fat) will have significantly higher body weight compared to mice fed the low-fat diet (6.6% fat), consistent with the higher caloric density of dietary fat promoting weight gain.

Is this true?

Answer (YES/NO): NO